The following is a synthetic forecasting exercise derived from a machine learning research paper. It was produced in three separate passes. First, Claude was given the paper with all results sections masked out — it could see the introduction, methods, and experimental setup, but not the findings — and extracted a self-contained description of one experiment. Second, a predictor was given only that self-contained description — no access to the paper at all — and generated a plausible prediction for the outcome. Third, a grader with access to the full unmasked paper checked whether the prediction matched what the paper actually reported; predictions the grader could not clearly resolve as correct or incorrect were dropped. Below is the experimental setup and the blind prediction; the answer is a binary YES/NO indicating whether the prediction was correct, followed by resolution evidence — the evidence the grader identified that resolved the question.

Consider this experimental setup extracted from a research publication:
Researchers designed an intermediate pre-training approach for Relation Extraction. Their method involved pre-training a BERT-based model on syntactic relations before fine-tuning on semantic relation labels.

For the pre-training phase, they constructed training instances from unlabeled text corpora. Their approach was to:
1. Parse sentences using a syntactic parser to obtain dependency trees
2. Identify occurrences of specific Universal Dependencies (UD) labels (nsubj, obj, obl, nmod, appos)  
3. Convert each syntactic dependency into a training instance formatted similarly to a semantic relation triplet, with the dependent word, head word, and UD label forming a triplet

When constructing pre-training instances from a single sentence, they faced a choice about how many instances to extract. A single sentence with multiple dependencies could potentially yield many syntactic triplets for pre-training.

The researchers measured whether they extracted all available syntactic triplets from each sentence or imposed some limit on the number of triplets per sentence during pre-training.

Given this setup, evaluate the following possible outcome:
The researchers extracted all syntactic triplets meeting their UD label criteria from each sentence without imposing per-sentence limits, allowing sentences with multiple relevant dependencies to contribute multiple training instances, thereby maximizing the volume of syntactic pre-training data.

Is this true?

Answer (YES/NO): NO